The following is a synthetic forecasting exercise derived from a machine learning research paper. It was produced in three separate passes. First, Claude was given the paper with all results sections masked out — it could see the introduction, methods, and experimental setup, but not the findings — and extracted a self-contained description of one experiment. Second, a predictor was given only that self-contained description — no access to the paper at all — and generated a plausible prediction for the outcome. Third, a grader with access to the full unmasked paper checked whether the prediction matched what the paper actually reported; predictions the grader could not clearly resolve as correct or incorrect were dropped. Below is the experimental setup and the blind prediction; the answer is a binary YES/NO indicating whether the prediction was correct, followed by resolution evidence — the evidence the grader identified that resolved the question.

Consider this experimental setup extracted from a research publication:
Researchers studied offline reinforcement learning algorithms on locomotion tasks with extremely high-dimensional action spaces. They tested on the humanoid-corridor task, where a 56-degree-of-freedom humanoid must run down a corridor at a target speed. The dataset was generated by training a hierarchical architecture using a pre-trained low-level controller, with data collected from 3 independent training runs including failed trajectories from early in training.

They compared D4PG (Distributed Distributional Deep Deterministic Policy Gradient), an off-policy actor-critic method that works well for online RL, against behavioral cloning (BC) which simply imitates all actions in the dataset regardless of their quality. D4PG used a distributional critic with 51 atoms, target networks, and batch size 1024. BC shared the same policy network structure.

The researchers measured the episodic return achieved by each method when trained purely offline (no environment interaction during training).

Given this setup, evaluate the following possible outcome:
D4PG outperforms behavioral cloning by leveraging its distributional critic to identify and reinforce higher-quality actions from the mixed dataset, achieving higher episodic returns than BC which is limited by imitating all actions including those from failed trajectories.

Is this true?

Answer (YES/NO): NO